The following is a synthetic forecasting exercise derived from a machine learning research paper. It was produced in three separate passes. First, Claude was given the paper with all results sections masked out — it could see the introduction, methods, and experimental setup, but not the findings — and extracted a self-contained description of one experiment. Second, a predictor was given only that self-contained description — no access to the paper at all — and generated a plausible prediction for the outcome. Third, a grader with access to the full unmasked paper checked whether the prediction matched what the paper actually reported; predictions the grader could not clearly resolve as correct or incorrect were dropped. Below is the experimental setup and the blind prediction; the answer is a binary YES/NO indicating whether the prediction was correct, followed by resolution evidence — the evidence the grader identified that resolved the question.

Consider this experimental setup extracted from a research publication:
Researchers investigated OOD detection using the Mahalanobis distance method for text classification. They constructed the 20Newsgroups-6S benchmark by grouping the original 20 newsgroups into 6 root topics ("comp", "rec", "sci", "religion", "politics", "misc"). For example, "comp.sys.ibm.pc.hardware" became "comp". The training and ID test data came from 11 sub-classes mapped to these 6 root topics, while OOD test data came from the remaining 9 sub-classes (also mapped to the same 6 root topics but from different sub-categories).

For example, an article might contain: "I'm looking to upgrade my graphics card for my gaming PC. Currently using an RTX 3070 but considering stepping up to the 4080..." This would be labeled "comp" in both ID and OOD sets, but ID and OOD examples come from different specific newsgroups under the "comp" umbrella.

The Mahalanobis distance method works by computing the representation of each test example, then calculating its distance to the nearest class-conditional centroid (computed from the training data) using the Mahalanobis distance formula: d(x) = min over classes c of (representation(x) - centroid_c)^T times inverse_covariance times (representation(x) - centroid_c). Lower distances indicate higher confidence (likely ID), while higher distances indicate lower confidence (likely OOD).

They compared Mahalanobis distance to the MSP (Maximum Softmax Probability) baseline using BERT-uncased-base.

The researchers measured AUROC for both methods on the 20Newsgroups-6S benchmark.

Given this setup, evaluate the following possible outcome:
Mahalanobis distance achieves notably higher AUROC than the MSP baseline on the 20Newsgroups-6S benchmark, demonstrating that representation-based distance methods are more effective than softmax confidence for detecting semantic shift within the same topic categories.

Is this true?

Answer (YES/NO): NO